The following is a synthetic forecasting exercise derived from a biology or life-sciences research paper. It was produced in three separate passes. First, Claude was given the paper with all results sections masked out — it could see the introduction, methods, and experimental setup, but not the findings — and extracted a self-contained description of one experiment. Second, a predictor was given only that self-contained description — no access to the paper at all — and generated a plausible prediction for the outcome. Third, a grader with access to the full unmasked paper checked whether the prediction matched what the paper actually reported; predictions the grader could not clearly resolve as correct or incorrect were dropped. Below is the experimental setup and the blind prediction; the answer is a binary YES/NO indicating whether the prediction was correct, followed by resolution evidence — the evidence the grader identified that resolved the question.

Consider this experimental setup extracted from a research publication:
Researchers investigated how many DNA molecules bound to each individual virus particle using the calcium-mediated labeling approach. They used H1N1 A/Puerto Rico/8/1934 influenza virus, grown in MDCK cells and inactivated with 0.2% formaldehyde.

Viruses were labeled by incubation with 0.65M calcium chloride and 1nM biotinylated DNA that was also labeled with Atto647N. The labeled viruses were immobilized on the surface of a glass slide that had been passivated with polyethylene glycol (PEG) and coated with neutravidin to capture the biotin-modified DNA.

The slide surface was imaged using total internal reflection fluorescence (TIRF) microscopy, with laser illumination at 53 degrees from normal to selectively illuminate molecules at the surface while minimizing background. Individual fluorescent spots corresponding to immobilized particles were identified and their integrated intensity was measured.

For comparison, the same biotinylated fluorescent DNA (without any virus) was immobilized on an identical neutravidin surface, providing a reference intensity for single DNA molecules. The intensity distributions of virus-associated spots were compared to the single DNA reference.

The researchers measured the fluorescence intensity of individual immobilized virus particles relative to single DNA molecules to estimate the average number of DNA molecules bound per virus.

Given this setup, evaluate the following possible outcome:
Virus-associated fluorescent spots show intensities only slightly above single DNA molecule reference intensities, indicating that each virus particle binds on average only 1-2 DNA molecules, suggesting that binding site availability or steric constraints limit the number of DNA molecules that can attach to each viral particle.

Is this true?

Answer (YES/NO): NO